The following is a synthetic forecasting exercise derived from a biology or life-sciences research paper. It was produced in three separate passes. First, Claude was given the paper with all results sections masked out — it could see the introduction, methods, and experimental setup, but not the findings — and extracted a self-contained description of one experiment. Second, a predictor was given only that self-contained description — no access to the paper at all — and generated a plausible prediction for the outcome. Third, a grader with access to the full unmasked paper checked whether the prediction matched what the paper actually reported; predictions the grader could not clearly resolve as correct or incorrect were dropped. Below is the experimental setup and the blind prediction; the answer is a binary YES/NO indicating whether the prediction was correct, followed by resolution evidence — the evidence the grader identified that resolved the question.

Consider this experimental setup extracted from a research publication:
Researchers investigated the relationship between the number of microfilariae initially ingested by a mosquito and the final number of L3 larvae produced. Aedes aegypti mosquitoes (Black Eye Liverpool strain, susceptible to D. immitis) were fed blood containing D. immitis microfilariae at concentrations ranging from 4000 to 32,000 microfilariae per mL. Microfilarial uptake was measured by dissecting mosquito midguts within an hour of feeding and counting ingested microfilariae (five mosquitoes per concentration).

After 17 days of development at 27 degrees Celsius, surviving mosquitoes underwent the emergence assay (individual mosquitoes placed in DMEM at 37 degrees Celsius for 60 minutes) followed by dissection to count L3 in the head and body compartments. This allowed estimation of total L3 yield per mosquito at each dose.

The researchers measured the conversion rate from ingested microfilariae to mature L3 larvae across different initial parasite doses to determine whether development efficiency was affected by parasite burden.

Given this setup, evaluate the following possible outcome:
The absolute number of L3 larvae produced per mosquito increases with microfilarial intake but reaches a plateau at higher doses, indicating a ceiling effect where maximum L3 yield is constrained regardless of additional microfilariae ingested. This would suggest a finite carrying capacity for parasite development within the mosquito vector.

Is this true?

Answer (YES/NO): NO